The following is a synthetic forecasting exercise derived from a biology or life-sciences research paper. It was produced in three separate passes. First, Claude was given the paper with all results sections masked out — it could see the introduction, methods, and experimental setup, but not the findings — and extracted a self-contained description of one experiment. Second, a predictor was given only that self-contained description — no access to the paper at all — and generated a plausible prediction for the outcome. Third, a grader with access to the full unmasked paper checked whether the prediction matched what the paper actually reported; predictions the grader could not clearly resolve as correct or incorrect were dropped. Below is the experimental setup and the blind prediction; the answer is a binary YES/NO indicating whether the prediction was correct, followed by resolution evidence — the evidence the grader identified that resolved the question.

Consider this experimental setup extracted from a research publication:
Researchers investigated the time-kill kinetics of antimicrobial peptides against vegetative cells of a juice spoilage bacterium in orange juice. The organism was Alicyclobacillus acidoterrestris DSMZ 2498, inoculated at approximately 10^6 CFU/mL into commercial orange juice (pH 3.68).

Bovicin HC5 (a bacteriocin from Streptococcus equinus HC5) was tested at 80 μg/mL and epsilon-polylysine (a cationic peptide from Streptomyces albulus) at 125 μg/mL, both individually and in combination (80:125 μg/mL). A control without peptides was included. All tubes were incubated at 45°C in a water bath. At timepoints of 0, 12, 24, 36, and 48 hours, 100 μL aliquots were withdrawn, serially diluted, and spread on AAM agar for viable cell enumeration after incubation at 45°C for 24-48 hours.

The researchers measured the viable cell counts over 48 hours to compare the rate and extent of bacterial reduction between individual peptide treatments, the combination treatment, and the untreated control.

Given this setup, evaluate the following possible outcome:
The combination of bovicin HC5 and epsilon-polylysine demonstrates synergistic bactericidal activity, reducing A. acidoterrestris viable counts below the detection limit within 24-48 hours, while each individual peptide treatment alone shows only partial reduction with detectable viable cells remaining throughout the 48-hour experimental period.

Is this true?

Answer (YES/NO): NO